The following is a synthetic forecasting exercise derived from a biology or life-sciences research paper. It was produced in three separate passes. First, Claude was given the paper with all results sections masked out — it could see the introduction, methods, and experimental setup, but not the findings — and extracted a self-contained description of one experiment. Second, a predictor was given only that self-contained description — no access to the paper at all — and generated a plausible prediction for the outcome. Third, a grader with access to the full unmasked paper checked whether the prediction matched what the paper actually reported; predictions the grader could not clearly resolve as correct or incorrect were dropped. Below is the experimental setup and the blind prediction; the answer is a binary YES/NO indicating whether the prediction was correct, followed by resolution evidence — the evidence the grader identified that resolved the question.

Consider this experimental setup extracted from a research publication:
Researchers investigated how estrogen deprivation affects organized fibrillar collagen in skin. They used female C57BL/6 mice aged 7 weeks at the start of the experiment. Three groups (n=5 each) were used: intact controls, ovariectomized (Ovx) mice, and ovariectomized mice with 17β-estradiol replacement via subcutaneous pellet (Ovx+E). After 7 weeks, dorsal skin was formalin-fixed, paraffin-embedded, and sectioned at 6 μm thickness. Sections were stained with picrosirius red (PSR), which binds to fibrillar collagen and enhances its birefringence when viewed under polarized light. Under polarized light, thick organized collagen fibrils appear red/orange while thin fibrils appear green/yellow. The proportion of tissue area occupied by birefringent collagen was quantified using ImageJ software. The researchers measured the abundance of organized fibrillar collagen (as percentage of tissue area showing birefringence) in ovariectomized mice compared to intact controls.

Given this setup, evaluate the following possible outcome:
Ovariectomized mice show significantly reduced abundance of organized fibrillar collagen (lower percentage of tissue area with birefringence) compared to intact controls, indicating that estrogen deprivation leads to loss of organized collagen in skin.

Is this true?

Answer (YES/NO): NO